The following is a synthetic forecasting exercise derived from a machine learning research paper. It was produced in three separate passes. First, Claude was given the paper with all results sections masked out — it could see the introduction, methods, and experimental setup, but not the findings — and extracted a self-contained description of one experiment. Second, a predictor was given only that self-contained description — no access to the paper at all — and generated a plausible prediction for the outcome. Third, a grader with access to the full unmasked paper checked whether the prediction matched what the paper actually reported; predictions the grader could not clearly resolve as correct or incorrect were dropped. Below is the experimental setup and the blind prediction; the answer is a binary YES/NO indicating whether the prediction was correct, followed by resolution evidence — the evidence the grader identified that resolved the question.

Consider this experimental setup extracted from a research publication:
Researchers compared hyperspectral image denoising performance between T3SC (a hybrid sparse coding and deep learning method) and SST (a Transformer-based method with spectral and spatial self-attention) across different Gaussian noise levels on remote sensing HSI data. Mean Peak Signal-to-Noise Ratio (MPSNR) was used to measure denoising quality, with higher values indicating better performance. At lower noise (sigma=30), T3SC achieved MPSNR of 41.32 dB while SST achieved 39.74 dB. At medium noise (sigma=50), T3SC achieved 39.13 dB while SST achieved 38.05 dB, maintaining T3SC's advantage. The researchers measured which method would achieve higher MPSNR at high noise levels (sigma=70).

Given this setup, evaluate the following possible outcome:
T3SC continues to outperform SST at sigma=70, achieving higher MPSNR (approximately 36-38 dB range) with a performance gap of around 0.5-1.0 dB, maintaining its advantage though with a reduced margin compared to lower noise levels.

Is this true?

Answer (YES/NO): NO